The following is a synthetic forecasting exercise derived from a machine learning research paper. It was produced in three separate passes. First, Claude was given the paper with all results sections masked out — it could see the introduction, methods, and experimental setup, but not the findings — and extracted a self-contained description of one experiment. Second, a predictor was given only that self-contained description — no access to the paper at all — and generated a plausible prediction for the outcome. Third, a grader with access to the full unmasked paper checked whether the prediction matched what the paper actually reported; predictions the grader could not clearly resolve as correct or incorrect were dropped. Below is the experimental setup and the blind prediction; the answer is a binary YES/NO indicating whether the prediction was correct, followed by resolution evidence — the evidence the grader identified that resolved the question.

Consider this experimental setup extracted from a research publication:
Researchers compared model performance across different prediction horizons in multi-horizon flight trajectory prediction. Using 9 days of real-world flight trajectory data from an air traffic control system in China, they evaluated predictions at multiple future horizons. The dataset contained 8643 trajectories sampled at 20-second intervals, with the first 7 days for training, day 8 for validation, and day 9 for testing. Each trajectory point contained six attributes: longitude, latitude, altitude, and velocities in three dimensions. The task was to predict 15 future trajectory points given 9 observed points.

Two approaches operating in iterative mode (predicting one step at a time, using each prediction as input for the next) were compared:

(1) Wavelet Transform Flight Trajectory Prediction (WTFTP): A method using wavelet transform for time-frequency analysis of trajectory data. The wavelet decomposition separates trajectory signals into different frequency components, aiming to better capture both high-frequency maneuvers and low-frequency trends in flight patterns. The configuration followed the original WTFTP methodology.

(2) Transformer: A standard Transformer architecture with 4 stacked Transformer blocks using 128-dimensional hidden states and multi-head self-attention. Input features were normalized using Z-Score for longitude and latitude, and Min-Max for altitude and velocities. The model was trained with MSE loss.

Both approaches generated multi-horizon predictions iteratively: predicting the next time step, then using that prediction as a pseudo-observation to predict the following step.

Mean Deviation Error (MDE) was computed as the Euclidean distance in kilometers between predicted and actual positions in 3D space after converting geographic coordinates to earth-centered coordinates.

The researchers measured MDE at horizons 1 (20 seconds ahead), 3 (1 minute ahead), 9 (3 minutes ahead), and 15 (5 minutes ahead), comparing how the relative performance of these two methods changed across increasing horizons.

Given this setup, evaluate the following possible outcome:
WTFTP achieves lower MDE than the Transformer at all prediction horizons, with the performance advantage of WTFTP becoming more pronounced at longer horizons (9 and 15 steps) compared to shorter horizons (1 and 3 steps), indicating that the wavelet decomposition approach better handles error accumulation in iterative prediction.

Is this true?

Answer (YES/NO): NO